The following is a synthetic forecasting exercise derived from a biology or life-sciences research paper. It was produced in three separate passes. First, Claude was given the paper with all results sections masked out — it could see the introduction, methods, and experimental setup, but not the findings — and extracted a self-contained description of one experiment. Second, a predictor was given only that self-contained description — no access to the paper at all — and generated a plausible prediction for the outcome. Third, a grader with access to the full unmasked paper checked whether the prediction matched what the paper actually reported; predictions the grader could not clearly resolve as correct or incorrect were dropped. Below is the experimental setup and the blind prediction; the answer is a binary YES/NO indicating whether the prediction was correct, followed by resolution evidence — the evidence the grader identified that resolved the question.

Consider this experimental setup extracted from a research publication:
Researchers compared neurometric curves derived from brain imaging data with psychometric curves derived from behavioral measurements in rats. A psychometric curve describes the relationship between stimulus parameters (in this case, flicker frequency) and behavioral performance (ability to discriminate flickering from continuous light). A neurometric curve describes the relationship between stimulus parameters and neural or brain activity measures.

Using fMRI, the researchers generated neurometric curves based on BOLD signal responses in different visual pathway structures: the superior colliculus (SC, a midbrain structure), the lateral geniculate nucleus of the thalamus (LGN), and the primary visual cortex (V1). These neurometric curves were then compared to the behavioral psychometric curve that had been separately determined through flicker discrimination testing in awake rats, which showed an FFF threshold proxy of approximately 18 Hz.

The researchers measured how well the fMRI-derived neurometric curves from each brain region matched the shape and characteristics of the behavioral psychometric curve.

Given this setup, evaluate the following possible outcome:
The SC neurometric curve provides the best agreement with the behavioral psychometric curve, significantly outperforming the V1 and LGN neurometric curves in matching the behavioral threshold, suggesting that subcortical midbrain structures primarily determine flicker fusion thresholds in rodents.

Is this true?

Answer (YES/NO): YES